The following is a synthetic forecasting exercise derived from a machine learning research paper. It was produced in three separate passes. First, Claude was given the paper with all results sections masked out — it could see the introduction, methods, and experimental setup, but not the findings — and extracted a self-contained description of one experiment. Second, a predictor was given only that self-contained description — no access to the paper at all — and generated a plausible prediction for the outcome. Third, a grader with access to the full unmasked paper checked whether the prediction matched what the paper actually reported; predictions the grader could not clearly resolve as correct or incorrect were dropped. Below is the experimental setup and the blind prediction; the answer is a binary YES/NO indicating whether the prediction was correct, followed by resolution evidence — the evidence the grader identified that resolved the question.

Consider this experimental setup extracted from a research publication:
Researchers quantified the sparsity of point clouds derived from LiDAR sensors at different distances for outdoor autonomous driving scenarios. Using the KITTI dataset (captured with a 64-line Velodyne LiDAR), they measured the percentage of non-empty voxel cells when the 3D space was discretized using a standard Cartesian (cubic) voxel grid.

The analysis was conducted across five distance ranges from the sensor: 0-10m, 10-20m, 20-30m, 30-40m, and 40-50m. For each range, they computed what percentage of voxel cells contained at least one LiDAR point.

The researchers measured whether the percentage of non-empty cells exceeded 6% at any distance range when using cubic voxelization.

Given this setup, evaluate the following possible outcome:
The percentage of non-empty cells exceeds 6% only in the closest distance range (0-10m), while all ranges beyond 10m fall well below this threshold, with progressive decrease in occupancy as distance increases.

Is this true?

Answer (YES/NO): NO